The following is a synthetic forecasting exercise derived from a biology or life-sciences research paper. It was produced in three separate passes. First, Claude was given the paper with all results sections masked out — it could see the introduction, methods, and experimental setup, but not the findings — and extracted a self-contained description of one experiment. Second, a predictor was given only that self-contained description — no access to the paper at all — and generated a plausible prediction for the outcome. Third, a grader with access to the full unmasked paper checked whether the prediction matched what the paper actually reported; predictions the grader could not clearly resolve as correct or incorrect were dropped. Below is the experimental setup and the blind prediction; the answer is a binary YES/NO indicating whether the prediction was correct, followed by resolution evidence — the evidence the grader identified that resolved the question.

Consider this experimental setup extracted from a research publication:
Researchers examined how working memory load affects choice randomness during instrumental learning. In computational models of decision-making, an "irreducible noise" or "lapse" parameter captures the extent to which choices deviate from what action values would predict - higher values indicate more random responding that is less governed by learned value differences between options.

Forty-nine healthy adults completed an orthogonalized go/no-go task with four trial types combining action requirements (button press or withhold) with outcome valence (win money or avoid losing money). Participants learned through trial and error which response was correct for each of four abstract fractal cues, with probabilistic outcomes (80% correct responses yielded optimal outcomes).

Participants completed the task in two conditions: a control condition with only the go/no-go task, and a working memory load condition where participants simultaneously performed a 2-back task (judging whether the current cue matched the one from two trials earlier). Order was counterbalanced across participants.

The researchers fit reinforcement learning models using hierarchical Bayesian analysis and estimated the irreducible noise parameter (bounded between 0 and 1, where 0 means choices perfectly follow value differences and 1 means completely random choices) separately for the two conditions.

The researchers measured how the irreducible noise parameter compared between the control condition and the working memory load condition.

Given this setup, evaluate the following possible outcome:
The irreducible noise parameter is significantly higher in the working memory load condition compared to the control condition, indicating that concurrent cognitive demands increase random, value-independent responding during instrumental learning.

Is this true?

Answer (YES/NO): YES